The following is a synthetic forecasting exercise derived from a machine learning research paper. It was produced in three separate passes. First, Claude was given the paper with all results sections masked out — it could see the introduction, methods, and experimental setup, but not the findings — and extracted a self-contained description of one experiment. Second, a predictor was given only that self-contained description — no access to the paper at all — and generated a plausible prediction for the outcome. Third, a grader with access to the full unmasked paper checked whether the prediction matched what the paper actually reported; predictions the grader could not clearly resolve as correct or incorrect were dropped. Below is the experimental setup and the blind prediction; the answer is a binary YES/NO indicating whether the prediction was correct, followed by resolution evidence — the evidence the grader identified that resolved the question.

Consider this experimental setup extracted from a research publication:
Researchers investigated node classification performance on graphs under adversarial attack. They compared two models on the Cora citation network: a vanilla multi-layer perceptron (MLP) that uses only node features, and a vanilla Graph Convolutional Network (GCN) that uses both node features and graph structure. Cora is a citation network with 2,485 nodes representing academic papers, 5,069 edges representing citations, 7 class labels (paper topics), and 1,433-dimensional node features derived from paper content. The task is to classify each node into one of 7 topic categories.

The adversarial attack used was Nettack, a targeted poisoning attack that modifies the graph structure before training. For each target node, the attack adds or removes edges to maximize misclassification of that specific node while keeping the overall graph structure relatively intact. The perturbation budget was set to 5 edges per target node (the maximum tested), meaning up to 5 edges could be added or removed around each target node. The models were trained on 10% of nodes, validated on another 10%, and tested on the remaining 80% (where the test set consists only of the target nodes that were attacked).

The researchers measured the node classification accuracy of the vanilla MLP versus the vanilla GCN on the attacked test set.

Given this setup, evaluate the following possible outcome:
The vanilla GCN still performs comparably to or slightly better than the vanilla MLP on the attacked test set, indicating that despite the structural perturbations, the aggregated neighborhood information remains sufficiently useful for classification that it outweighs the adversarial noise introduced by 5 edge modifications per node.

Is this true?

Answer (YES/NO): NO